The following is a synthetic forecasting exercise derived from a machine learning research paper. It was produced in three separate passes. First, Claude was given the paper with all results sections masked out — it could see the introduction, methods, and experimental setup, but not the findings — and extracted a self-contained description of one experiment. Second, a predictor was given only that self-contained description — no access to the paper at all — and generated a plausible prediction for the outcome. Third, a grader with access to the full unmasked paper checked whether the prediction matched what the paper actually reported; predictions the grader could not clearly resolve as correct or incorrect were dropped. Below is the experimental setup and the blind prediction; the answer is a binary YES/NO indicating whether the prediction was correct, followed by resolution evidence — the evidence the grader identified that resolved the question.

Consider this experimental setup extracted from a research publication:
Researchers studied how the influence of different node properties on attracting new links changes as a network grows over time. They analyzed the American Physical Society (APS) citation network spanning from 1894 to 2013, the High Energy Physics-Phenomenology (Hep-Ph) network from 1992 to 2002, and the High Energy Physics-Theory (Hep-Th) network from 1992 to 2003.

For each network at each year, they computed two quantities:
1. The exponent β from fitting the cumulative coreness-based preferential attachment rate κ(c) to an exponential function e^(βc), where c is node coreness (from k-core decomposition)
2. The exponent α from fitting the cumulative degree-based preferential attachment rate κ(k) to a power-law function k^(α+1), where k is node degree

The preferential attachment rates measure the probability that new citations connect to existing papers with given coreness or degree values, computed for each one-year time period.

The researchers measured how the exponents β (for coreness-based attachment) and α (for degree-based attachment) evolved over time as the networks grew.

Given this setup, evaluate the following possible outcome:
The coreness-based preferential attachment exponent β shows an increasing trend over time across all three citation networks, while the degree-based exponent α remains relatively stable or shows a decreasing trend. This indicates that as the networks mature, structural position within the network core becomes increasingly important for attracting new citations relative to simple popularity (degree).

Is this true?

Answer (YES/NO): NO